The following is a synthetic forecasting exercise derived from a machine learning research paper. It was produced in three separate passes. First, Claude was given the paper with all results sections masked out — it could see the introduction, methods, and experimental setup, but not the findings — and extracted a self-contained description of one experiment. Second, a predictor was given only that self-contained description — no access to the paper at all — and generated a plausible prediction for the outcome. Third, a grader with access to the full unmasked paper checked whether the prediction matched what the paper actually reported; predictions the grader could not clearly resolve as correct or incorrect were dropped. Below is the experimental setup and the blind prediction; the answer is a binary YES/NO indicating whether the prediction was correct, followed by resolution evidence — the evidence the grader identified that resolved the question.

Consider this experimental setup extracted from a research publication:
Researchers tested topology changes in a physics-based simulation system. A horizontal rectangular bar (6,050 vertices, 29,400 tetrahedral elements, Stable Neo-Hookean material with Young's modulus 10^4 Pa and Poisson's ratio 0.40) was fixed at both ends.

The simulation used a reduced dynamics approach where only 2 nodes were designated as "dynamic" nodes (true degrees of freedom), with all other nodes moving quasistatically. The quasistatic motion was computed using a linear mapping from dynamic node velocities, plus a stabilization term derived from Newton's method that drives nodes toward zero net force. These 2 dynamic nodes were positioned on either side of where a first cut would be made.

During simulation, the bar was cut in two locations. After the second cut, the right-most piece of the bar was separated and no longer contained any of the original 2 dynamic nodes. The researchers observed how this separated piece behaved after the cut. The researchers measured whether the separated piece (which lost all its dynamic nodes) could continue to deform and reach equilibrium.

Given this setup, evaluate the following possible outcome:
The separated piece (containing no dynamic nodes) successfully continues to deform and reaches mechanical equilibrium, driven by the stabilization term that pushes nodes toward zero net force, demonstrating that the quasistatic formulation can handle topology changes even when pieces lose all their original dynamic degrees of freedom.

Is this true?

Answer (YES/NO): YES